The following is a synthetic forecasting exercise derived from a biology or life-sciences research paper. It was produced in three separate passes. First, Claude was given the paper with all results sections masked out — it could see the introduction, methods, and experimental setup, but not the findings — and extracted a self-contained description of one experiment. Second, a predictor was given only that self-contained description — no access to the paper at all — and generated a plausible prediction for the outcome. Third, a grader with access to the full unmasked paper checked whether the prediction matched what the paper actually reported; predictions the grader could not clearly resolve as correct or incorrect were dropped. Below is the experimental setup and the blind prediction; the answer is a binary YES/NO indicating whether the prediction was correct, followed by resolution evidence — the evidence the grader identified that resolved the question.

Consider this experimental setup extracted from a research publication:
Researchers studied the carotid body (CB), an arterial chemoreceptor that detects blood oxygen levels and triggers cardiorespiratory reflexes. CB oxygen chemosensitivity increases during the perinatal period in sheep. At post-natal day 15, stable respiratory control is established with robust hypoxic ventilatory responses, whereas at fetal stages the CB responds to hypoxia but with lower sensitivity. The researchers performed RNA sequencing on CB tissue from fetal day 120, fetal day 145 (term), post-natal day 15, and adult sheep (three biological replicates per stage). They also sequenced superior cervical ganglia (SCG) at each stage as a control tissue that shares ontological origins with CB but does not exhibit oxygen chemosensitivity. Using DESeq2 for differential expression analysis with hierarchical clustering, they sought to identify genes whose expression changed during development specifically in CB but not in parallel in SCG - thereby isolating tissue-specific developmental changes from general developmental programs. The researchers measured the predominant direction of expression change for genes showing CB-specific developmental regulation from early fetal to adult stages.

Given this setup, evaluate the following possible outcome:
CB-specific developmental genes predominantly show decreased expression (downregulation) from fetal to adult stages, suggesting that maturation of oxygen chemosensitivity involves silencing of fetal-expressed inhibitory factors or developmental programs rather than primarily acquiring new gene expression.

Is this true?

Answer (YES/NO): NO